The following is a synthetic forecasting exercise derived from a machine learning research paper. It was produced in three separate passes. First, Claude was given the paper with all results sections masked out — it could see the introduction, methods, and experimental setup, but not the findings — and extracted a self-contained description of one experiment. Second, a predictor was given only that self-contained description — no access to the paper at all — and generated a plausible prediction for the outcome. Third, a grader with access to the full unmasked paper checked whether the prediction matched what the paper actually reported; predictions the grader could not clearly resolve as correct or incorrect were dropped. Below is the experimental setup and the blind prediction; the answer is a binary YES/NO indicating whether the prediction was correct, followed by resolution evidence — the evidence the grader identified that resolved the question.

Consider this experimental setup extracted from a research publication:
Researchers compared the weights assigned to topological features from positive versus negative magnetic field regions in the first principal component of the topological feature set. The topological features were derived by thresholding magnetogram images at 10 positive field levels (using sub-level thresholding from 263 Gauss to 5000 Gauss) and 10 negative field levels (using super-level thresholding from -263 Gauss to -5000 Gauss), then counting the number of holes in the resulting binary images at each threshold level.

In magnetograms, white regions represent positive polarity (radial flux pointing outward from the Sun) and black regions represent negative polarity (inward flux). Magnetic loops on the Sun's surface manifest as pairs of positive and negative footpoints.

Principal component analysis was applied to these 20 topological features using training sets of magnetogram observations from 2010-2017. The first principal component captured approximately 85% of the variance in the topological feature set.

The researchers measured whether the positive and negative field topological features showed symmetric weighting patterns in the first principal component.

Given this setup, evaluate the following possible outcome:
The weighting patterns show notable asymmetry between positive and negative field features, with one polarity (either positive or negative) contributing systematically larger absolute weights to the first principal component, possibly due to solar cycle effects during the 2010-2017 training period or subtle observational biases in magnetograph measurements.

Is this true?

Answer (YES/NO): NO